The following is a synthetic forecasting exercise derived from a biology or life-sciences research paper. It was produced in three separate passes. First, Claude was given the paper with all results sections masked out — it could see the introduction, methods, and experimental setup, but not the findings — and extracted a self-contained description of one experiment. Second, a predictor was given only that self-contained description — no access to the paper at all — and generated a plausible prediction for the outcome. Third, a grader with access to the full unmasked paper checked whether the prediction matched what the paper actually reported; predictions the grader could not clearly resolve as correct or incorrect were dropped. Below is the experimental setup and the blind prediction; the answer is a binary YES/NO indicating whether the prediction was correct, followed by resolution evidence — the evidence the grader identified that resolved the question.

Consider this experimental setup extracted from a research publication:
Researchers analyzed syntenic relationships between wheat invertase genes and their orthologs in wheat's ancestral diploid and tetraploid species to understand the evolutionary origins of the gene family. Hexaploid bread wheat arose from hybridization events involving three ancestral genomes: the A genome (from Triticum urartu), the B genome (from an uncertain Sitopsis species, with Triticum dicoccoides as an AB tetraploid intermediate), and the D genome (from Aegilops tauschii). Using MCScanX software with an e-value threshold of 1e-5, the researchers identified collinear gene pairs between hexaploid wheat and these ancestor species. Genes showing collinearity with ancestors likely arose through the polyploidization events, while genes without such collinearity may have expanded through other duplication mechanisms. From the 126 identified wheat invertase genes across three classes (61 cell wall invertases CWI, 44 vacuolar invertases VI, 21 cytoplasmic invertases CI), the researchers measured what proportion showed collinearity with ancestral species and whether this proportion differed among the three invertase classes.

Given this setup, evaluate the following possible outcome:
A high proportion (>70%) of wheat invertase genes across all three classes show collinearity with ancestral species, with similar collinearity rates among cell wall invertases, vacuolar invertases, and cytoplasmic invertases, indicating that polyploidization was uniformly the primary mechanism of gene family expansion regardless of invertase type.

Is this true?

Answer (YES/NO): NO